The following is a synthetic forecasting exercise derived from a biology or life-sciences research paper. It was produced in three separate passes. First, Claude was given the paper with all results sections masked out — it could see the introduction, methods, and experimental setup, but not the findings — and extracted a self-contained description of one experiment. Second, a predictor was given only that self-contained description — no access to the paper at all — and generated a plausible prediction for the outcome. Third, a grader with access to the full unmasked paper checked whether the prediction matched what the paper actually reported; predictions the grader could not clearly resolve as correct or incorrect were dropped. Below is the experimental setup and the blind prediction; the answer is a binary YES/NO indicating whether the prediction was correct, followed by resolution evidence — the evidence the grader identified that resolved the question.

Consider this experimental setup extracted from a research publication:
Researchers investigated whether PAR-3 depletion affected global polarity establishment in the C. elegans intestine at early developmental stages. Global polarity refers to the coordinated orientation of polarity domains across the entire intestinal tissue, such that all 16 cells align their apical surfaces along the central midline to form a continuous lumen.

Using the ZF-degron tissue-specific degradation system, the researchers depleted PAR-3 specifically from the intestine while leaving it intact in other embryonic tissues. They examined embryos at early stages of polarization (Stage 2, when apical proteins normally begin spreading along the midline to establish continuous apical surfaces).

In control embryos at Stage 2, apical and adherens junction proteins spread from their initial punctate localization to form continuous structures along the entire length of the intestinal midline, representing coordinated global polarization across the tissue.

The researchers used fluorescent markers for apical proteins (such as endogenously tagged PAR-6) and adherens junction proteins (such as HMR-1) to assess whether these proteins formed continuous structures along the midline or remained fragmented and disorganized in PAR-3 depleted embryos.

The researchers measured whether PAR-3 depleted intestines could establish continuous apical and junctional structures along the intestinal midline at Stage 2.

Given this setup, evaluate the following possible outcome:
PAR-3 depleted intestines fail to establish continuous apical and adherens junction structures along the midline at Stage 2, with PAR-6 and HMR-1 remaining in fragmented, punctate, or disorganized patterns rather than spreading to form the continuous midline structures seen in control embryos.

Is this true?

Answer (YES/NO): YES